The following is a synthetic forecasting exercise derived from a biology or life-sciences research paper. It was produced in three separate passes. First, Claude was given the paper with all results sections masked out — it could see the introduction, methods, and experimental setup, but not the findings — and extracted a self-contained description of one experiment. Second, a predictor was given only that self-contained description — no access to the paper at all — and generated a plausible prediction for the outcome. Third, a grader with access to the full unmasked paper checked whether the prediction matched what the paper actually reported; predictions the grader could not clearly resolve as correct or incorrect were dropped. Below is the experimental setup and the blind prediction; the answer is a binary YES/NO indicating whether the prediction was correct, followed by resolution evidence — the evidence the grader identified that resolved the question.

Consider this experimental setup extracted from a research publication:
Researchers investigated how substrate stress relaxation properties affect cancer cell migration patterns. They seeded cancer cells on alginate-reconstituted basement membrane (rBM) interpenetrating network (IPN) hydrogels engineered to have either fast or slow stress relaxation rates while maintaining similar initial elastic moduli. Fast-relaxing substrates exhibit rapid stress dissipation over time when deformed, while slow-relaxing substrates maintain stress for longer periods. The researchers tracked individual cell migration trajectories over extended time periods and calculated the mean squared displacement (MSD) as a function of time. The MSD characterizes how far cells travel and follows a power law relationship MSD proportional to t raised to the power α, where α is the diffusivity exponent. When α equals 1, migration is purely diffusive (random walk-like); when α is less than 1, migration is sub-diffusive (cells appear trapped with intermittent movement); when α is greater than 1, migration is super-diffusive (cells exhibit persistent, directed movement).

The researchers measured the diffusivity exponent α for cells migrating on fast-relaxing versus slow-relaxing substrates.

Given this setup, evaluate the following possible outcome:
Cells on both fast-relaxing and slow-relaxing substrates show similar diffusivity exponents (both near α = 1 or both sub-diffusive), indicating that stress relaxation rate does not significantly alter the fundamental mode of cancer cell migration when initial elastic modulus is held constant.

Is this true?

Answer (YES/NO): NO